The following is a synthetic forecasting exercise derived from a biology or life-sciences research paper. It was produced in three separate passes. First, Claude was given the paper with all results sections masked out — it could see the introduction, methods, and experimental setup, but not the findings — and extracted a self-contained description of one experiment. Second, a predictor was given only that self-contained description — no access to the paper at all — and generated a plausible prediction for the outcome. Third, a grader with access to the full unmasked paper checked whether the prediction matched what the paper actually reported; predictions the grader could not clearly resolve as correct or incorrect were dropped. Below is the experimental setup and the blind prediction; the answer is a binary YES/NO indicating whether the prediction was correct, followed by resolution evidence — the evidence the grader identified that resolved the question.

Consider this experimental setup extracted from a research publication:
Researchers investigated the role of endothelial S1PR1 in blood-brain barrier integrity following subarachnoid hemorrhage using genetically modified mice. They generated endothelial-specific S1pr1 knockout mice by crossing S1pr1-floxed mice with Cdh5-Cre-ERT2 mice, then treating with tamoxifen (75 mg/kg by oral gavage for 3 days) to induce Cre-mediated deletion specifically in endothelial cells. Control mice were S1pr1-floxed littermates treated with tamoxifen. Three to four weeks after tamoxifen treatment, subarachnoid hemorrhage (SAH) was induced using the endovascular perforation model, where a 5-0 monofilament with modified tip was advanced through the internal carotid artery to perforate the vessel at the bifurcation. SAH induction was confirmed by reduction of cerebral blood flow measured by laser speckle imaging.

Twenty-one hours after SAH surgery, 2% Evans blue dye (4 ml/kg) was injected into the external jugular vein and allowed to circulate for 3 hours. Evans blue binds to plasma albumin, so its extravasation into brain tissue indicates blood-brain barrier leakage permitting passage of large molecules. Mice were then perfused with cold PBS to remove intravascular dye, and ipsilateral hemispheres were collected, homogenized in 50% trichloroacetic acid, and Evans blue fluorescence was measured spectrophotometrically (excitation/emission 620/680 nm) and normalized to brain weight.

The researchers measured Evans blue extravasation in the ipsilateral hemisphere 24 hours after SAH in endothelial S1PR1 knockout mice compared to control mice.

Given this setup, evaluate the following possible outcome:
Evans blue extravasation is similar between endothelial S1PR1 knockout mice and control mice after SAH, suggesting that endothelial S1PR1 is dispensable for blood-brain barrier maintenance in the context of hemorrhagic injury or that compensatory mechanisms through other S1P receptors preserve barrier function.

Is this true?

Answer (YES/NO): NO